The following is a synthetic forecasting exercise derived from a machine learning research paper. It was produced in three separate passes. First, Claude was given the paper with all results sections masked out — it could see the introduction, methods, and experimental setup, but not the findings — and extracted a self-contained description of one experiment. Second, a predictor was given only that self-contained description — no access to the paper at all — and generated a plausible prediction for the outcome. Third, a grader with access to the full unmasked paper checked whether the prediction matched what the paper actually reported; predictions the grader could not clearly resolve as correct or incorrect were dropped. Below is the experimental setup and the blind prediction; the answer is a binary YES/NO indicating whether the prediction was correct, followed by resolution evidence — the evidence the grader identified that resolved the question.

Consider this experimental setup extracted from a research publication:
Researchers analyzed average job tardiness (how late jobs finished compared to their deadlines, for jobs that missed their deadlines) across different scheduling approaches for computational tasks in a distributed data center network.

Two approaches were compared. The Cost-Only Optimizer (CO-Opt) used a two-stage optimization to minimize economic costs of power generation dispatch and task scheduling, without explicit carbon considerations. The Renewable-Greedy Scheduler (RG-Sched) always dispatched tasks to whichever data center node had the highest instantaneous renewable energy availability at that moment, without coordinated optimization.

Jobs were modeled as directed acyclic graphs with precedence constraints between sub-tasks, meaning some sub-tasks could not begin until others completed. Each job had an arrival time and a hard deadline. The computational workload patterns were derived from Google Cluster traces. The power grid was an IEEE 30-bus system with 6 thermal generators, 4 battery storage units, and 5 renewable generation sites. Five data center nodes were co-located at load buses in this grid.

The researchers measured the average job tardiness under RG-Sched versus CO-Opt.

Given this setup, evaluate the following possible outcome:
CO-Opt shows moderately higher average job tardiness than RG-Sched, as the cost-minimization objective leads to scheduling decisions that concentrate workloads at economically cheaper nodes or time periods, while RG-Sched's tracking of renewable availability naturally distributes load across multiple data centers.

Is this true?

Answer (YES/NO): NO